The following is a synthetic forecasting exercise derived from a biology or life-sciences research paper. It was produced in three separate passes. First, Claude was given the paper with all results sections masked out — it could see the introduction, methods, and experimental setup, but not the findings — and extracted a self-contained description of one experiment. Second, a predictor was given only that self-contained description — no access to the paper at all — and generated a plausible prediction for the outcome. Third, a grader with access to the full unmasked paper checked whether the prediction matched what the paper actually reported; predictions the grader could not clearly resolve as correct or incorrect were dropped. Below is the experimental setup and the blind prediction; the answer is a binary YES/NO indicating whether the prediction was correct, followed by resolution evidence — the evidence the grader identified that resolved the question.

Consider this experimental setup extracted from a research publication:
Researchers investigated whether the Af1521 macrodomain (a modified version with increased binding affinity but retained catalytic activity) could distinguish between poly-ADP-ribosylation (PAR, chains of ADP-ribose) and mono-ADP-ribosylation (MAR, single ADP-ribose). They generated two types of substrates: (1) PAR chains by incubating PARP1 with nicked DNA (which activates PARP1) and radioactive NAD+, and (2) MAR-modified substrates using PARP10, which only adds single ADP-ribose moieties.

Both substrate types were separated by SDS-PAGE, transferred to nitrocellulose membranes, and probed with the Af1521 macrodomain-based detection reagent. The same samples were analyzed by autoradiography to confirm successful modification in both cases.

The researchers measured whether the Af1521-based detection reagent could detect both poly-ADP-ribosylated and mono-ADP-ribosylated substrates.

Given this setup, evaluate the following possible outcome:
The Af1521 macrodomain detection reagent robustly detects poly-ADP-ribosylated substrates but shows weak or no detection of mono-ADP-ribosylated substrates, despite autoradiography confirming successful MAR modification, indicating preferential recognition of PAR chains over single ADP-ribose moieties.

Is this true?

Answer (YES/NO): NO